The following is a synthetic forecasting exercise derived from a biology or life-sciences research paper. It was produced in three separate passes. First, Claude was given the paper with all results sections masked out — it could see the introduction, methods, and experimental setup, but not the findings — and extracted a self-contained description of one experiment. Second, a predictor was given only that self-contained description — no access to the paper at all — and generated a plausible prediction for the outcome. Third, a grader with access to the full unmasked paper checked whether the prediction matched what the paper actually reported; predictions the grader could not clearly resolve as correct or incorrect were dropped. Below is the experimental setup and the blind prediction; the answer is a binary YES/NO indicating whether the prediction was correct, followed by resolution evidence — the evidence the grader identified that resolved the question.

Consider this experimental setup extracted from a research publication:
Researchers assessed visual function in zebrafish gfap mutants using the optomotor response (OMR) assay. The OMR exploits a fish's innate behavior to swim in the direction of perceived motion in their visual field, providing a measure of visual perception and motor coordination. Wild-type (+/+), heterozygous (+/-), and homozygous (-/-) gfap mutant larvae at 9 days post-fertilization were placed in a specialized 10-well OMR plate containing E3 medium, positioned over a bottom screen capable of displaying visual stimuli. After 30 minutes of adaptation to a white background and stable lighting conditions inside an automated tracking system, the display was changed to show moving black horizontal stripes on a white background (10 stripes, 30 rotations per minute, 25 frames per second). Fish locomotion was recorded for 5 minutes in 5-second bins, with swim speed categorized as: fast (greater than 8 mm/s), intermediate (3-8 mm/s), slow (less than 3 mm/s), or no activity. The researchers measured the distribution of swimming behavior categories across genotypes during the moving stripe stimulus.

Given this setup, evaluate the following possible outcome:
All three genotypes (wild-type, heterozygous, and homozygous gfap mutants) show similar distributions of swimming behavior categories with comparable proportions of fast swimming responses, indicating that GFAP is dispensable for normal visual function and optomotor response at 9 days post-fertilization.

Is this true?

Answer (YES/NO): NO